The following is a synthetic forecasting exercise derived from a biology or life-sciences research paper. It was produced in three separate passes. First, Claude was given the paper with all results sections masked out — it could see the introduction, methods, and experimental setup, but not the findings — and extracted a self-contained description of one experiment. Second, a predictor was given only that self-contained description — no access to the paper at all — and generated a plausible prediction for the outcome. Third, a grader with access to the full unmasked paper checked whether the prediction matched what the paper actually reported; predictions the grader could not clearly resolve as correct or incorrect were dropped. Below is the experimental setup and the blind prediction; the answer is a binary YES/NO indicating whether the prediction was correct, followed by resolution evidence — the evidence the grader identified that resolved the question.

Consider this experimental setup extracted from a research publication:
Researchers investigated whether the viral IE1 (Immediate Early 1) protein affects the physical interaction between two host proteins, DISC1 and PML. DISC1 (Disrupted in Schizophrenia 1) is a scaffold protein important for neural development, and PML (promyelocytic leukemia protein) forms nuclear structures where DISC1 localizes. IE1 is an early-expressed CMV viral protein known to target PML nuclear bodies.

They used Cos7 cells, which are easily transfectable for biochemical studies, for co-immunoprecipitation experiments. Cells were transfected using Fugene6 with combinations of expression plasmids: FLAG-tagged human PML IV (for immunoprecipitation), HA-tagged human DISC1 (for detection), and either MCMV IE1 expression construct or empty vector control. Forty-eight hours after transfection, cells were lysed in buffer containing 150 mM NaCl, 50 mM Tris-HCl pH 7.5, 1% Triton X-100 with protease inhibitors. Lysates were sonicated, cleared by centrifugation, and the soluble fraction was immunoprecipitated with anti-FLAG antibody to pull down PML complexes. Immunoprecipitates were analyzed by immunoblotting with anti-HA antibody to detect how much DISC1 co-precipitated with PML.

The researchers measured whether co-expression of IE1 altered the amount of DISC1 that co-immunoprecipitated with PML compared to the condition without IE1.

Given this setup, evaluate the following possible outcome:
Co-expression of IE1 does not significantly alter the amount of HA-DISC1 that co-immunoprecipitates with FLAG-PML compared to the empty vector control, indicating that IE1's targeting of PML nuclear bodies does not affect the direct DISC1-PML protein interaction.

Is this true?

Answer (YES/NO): NO